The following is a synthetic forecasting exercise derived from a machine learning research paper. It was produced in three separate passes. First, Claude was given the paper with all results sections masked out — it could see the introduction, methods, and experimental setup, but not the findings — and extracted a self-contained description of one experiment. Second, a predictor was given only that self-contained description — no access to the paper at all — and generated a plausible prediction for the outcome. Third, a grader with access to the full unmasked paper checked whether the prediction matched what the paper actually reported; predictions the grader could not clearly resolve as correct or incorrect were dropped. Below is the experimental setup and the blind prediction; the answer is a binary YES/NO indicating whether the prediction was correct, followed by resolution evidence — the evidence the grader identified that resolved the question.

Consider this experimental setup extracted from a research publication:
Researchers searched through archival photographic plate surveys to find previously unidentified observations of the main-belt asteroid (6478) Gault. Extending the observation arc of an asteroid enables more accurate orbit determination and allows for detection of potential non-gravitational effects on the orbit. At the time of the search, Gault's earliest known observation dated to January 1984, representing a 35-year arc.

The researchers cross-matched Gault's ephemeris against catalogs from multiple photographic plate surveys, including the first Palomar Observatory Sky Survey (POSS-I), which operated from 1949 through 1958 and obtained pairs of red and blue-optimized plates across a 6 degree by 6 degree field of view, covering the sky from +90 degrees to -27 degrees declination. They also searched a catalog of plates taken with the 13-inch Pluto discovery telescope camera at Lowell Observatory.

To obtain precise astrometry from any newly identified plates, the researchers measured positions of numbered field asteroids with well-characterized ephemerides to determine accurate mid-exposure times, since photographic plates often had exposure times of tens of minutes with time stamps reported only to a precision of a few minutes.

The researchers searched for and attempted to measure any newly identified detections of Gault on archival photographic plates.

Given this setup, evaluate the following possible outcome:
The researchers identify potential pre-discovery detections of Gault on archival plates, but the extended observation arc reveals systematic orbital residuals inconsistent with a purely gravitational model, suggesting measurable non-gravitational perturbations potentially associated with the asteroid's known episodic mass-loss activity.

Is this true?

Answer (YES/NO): NO